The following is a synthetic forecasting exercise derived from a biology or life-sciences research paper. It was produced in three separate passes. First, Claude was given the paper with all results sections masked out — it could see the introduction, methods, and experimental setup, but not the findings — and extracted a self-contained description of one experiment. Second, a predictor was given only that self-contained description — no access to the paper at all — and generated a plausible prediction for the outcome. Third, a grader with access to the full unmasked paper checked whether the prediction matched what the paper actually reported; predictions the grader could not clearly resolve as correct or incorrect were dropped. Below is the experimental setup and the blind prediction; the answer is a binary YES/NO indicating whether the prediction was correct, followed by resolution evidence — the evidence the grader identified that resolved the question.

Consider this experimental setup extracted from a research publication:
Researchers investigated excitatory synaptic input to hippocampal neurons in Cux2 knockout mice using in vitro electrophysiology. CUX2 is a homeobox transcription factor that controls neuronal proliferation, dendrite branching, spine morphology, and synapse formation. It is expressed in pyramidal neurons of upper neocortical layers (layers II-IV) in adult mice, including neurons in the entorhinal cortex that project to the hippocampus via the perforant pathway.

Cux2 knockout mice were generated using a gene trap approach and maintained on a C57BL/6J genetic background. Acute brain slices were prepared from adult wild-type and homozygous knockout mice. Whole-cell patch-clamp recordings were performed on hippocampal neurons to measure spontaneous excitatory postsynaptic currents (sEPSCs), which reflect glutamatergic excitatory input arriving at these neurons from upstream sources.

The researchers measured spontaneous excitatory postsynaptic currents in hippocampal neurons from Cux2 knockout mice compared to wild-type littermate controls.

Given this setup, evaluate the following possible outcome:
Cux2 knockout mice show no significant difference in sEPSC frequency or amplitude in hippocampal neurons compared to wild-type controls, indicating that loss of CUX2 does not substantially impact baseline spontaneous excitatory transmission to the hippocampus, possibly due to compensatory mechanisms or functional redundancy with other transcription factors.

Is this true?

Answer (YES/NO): NO